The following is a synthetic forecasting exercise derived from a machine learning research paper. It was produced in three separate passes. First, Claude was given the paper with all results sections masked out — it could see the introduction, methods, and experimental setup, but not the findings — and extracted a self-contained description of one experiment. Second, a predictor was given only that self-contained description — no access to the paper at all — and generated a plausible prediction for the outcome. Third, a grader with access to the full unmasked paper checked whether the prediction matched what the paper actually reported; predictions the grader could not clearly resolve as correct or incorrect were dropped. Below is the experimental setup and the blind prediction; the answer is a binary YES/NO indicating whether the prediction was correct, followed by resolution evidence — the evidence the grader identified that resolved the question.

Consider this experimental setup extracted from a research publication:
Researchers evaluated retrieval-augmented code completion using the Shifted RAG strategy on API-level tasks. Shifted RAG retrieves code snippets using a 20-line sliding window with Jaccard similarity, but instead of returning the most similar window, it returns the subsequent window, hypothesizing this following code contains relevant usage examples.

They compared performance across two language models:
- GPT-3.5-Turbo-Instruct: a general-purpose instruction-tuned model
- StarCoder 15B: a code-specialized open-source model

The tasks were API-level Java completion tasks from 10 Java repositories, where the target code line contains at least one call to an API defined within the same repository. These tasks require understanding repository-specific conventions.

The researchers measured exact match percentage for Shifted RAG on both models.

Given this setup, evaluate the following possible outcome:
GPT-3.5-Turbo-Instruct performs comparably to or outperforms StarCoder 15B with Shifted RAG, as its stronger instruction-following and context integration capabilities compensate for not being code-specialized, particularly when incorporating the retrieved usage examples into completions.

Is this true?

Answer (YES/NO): YES